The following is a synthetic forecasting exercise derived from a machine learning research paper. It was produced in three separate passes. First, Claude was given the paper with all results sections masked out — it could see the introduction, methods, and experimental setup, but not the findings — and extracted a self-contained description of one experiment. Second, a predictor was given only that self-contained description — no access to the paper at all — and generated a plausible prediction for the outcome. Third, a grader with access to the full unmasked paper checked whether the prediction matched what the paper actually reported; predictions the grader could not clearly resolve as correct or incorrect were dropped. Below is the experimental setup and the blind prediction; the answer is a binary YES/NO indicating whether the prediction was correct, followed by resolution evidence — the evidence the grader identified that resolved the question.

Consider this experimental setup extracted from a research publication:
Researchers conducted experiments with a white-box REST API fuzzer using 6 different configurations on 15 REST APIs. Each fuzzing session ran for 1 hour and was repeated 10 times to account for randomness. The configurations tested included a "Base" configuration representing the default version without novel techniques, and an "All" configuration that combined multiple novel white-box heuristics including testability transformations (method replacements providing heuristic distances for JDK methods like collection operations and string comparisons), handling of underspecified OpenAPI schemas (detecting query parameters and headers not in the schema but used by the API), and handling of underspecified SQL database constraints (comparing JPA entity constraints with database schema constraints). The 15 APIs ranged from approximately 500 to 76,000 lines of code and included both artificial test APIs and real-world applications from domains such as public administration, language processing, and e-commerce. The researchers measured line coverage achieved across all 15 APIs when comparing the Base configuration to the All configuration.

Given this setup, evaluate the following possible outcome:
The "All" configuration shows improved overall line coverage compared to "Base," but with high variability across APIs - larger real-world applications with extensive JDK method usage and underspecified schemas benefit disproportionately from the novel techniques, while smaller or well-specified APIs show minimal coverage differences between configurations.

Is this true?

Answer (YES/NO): NO